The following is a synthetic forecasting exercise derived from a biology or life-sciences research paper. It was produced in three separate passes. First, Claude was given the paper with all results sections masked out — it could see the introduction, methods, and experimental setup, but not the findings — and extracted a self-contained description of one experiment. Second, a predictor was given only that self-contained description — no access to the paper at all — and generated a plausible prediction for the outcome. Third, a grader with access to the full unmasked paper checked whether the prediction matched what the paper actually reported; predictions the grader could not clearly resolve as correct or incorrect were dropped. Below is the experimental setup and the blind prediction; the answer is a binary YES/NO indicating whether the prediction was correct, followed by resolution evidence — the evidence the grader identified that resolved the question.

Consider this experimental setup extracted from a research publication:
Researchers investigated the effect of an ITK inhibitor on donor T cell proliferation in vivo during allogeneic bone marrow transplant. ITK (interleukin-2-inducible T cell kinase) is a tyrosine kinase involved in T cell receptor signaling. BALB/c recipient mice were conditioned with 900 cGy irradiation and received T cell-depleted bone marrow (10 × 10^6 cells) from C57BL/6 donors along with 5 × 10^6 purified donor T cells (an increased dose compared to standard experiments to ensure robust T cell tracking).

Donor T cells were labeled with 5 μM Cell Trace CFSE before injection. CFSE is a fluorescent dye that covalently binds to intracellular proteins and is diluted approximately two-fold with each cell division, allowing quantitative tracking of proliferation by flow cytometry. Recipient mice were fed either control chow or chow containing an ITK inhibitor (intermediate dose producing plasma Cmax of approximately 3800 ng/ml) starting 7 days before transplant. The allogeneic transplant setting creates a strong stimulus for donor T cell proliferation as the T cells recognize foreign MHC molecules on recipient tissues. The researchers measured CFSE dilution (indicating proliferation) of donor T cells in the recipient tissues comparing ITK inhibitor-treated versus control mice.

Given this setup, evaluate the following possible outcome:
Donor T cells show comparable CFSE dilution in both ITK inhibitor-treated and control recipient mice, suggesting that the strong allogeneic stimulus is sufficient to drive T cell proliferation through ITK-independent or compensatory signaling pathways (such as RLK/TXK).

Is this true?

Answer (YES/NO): NO